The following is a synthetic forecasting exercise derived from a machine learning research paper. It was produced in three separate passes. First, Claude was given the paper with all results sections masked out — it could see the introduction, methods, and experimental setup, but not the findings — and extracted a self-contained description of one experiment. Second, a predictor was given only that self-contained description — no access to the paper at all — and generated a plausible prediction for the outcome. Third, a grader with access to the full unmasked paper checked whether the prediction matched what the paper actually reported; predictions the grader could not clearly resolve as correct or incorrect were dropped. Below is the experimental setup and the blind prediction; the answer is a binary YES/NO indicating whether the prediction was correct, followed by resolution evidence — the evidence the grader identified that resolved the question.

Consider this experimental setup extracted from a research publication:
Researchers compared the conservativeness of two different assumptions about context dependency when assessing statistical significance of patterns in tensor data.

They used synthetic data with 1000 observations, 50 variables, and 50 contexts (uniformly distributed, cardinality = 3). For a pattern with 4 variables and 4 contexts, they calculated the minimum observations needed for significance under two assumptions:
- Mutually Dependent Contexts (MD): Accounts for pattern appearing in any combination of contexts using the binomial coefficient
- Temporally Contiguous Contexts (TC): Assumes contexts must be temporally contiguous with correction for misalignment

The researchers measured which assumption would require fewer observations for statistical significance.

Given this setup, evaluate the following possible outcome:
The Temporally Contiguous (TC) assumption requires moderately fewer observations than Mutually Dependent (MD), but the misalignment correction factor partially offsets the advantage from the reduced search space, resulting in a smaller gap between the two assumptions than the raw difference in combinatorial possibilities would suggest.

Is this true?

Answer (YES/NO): NO